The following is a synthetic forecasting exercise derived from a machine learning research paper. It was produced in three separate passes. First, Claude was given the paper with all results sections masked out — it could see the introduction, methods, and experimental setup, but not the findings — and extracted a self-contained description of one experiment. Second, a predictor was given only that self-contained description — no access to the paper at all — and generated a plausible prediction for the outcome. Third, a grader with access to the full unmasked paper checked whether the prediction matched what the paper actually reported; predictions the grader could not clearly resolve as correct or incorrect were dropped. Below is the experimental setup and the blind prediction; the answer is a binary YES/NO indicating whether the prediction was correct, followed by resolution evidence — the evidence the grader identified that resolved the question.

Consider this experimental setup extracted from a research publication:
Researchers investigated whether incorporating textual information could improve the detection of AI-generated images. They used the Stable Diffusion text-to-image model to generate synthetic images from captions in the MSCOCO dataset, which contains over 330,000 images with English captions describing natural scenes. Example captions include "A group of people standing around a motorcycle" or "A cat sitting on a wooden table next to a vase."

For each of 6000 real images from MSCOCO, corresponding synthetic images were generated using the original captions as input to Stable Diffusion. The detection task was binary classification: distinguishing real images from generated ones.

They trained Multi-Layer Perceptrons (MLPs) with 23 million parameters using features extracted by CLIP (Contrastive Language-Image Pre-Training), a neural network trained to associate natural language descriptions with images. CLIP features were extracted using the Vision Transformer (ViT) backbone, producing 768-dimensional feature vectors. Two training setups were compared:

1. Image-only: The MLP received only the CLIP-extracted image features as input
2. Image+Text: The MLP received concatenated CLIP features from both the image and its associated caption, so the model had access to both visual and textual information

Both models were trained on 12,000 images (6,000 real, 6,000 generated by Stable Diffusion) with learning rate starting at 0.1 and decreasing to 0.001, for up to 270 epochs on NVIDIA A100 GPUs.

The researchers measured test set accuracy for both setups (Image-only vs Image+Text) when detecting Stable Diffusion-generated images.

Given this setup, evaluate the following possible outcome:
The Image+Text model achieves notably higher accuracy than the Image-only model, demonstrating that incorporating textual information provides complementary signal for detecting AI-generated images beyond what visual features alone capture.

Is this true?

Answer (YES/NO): NO